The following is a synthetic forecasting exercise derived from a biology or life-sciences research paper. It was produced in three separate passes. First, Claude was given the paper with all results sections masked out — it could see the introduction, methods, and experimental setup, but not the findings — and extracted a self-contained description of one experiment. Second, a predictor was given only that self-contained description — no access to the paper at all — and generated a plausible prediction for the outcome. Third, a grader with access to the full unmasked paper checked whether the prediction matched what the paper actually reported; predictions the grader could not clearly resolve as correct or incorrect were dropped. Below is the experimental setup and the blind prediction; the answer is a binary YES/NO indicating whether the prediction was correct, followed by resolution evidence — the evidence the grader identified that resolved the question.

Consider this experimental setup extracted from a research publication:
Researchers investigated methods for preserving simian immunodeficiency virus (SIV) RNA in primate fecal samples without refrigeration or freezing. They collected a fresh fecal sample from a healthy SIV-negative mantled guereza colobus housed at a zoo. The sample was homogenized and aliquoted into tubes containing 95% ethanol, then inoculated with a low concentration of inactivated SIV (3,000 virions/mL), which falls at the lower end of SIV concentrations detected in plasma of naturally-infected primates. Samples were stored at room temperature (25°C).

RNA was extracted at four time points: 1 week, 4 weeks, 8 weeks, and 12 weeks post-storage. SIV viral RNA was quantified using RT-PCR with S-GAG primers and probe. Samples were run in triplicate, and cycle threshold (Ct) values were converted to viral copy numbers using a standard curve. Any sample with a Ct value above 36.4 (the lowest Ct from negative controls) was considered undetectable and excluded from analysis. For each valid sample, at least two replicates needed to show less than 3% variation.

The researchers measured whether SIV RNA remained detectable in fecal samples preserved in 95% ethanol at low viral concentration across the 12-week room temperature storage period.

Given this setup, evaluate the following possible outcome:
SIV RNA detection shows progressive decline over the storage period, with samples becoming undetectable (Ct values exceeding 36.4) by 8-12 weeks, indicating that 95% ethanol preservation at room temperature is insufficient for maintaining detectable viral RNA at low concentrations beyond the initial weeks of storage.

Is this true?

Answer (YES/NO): NO